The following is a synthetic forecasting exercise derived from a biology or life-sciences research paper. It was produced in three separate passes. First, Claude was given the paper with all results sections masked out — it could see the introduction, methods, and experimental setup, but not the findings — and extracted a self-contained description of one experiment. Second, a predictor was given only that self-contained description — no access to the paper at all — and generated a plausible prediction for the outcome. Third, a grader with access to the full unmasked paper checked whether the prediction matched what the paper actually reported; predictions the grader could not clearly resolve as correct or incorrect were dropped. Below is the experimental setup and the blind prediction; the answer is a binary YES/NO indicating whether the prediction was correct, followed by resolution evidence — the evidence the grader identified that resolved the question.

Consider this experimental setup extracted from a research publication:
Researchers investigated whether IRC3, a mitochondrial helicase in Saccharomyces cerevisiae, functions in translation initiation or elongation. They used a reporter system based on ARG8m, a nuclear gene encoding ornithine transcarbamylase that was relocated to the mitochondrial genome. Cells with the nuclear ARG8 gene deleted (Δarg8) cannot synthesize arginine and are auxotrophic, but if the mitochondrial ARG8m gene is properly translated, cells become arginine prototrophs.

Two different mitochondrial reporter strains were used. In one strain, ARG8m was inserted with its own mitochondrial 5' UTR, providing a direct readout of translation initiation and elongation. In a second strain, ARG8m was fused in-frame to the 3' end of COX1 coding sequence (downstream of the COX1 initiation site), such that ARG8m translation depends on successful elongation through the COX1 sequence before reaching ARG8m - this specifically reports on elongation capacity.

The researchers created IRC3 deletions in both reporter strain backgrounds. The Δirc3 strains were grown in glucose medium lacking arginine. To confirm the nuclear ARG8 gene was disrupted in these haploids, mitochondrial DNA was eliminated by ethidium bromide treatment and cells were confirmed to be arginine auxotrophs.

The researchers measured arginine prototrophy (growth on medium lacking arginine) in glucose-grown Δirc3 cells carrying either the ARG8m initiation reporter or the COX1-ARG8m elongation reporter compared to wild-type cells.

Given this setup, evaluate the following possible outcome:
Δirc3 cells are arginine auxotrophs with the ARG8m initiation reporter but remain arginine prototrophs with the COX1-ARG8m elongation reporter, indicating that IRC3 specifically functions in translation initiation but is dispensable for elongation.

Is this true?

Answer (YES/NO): NO